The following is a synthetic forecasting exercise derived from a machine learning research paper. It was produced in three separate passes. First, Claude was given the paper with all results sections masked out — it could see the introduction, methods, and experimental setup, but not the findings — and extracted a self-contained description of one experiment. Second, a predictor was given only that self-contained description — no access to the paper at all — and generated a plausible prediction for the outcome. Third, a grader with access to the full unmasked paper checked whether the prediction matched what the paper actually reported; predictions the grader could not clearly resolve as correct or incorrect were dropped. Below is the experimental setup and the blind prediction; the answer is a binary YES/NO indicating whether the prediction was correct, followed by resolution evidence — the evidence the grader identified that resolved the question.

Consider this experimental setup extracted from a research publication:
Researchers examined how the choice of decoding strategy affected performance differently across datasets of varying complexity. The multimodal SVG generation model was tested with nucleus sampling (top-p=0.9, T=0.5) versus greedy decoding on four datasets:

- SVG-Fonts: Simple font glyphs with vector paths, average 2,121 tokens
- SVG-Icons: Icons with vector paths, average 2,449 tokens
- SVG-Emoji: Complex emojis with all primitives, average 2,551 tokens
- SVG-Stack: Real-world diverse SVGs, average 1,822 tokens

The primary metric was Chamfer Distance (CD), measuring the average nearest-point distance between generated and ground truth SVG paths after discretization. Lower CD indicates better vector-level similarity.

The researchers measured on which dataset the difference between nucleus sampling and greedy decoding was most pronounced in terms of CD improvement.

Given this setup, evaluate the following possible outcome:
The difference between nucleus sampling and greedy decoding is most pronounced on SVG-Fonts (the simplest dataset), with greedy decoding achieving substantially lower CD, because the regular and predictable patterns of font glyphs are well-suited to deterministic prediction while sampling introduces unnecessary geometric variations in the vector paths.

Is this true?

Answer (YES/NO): NO